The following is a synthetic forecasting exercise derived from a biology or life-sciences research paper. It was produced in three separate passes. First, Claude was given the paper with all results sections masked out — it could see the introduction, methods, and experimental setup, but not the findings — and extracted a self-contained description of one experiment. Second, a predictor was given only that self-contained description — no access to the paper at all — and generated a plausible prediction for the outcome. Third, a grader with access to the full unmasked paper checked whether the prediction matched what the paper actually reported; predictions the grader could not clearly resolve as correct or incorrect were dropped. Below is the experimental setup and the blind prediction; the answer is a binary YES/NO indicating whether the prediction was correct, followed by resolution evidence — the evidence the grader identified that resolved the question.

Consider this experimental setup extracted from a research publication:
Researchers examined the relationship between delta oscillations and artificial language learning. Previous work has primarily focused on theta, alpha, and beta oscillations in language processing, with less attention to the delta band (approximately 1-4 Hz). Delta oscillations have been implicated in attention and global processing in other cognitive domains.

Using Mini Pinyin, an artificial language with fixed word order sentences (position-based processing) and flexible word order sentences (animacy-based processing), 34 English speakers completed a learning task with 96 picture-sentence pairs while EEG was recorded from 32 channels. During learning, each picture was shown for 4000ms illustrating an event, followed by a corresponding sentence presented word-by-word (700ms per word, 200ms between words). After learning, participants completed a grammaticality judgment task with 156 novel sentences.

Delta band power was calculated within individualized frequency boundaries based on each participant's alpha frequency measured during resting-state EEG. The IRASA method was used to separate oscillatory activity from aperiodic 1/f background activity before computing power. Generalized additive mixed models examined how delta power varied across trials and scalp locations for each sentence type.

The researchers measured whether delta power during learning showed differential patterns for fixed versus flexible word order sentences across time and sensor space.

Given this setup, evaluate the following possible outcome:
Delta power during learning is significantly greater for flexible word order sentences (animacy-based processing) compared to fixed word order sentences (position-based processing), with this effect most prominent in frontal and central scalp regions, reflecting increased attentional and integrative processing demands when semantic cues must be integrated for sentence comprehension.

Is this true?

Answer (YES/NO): NO